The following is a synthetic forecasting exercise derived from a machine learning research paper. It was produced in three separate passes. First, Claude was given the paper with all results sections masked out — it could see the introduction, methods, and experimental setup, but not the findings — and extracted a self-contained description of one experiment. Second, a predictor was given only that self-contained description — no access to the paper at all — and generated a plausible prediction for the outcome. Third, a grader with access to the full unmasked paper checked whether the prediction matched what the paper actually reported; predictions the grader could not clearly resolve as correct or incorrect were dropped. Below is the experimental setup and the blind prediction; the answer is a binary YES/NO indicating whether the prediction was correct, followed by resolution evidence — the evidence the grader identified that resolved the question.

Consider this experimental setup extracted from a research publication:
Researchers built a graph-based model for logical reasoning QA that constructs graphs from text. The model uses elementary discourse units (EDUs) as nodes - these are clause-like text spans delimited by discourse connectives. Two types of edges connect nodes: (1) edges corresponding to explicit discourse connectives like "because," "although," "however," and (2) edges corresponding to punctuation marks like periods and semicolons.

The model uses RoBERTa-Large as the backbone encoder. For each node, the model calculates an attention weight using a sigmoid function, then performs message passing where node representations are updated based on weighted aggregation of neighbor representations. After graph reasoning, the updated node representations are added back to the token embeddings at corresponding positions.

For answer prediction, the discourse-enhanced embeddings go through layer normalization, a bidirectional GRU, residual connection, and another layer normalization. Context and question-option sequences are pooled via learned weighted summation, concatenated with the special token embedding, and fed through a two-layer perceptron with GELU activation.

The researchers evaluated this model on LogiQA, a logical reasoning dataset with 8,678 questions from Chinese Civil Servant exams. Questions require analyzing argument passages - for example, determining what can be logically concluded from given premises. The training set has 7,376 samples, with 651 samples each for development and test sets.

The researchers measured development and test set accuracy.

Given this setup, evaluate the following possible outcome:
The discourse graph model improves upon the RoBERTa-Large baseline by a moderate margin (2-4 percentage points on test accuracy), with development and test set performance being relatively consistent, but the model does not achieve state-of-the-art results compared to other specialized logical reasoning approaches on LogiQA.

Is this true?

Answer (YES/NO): NO